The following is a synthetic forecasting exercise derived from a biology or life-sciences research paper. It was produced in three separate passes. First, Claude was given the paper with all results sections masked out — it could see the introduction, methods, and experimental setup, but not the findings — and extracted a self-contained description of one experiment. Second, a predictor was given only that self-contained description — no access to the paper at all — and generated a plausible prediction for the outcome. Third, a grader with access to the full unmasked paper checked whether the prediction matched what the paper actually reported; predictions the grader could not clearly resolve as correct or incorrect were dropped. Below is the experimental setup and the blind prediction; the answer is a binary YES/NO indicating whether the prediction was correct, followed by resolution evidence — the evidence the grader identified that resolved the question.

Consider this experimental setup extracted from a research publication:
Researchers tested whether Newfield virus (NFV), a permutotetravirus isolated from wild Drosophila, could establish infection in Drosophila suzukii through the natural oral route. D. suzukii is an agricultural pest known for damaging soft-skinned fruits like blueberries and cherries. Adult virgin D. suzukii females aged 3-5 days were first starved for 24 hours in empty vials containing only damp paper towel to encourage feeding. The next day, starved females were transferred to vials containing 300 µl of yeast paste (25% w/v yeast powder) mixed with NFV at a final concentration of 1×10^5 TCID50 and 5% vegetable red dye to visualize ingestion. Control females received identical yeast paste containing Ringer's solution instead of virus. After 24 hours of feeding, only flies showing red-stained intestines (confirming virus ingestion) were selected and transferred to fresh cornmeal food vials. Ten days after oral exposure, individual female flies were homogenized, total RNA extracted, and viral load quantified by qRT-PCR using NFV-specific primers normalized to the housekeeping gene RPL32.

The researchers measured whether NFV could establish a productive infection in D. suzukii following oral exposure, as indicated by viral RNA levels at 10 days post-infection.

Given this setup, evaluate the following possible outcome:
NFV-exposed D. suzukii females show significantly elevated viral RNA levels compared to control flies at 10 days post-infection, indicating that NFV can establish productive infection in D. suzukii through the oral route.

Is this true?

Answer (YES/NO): YES